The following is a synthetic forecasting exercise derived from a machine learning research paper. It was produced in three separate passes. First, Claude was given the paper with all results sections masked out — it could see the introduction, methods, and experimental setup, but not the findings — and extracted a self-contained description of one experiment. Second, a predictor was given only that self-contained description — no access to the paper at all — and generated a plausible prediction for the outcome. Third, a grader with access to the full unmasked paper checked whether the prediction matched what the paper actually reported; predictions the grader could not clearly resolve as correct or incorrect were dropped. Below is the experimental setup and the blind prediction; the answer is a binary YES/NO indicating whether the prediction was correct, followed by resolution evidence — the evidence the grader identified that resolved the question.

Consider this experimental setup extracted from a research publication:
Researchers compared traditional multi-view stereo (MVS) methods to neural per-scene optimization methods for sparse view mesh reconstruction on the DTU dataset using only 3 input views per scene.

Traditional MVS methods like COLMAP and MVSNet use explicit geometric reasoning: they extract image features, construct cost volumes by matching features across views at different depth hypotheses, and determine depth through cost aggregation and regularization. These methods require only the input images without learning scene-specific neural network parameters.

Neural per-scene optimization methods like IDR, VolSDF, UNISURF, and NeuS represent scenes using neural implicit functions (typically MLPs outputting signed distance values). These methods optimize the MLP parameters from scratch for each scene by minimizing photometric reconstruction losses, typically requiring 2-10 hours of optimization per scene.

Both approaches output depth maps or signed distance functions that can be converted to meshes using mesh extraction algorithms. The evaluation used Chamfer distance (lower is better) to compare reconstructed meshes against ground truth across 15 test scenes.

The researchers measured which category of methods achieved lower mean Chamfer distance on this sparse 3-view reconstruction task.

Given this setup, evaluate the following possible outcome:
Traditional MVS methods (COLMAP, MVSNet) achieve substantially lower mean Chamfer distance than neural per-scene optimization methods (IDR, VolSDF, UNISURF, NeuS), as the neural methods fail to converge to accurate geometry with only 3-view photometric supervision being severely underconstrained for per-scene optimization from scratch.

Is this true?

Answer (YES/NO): YES